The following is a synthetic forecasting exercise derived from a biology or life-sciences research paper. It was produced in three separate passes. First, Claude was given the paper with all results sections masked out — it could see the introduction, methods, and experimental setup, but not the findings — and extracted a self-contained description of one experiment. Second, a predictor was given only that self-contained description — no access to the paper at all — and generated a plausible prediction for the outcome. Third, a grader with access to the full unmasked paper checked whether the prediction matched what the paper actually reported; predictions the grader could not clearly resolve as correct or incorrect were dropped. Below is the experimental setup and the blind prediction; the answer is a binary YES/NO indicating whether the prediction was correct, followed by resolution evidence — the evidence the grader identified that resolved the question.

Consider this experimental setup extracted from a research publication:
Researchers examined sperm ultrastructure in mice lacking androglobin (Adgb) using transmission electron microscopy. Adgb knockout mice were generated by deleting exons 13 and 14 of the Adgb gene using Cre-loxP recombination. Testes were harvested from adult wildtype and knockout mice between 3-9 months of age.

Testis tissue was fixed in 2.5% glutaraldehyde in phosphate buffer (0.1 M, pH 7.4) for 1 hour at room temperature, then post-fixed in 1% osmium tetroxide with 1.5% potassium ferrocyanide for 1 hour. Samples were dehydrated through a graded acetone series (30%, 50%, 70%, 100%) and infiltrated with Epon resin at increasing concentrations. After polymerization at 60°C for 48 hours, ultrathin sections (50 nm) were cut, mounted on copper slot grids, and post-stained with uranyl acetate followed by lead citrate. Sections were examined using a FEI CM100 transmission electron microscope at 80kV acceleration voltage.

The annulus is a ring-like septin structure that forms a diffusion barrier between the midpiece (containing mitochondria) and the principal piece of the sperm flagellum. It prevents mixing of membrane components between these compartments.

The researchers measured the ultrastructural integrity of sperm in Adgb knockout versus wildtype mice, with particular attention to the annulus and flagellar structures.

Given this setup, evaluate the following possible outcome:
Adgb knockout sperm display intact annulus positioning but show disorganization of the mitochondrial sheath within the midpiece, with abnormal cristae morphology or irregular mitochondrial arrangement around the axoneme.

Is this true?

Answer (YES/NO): NO